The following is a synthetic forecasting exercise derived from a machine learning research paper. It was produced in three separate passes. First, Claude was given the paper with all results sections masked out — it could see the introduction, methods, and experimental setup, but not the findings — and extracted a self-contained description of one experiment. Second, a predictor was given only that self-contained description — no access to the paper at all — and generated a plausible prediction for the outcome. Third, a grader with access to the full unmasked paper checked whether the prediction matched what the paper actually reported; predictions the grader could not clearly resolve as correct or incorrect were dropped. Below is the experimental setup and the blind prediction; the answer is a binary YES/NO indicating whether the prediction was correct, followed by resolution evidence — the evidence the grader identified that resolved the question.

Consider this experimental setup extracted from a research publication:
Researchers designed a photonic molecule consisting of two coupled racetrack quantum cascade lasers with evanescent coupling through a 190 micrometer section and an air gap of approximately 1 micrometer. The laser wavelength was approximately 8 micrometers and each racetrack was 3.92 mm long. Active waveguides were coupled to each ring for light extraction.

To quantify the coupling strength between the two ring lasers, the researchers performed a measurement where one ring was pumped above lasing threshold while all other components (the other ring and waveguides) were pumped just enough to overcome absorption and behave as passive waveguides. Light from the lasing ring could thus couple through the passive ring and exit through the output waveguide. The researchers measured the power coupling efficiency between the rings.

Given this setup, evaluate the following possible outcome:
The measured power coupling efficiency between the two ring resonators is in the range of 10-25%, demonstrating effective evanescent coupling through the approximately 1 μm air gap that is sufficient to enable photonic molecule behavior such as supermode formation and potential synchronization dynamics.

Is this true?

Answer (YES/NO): NO